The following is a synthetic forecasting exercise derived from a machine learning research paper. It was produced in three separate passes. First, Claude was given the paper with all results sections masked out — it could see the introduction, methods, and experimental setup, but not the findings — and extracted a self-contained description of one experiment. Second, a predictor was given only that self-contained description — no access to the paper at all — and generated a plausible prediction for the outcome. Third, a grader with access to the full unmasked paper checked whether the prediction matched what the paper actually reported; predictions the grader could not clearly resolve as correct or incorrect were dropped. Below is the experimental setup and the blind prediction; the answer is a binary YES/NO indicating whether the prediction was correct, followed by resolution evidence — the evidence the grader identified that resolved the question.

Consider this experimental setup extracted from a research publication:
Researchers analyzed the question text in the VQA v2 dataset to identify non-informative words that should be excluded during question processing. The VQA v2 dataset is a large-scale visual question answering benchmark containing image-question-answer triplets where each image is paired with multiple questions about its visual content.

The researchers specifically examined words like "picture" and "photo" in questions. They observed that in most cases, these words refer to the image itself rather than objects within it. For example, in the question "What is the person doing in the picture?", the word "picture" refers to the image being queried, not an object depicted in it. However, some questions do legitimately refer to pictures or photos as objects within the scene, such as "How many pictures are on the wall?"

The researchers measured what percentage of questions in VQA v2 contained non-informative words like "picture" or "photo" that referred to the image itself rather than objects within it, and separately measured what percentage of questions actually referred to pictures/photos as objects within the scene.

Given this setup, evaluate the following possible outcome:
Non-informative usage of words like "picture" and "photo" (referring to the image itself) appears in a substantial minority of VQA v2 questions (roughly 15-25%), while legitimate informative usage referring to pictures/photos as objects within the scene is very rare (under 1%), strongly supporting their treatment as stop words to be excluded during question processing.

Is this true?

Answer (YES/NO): NO